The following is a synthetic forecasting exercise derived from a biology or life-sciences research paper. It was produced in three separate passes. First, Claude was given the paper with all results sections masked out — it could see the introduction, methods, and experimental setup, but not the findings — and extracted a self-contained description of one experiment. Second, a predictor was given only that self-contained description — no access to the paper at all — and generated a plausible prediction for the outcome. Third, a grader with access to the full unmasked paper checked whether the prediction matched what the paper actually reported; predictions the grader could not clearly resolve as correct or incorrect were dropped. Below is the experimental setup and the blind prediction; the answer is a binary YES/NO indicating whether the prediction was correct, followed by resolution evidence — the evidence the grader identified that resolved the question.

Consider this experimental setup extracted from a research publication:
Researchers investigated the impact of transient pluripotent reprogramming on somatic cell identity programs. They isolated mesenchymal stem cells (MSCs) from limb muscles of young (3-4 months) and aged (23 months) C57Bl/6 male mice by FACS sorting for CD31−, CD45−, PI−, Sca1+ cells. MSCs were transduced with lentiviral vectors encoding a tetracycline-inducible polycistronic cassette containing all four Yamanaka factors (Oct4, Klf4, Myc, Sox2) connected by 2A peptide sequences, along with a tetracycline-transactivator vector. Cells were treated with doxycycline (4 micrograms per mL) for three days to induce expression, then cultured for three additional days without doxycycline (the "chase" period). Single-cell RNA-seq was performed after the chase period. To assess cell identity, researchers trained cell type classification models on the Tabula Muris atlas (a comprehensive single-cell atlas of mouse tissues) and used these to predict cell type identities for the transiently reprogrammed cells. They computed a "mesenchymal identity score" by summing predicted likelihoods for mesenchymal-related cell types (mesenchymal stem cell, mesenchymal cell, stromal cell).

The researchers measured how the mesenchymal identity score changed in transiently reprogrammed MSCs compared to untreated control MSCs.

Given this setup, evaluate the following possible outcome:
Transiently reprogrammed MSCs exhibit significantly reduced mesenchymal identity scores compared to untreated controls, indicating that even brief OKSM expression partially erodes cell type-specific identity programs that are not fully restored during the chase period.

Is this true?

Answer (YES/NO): YES